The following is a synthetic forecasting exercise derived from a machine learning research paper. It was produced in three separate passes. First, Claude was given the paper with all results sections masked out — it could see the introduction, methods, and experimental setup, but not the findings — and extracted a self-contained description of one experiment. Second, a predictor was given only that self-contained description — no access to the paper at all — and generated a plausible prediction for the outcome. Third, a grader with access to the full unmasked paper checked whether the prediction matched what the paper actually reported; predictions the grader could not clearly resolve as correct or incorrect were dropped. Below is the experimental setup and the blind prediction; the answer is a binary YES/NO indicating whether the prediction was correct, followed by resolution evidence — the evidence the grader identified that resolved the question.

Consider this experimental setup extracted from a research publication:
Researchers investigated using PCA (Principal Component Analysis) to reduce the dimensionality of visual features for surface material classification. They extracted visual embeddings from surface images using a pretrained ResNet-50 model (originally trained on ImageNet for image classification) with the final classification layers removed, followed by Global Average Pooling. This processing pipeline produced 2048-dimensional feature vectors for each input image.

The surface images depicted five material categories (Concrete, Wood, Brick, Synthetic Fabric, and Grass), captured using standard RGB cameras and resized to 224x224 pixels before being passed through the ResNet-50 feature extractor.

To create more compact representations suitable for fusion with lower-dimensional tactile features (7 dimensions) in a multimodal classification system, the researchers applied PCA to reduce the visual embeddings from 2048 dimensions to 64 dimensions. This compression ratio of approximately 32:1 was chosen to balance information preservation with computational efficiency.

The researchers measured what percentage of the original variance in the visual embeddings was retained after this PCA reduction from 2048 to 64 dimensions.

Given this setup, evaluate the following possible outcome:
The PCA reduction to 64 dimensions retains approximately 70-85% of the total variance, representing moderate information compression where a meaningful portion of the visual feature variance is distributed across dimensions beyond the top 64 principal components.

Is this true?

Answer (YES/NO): NO